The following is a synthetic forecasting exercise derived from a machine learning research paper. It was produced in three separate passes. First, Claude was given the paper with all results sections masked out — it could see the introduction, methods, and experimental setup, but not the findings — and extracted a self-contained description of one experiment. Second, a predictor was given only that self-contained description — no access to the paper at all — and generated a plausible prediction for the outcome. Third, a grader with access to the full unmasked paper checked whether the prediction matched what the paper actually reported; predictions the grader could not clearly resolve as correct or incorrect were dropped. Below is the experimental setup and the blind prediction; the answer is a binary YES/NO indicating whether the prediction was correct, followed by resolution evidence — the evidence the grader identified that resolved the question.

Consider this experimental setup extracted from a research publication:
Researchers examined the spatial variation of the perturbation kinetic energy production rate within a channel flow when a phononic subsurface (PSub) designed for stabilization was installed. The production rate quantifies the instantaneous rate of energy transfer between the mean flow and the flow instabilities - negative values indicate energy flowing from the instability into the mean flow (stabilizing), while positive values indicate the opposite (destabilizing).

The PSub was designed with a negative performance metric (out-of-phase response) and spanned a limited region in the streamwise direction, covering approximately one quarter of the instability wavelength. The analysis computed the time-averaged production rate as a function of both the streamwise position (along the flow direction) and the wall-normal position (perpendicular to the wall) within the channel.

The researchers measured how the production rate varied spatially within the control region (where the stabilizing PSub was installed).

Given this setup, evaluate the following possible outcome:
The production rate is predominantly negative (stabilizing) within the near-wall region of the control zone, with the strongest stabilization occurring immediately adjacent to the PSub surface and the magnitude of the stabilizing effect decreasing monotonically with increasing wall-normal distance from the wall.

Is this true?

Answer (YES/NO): NO